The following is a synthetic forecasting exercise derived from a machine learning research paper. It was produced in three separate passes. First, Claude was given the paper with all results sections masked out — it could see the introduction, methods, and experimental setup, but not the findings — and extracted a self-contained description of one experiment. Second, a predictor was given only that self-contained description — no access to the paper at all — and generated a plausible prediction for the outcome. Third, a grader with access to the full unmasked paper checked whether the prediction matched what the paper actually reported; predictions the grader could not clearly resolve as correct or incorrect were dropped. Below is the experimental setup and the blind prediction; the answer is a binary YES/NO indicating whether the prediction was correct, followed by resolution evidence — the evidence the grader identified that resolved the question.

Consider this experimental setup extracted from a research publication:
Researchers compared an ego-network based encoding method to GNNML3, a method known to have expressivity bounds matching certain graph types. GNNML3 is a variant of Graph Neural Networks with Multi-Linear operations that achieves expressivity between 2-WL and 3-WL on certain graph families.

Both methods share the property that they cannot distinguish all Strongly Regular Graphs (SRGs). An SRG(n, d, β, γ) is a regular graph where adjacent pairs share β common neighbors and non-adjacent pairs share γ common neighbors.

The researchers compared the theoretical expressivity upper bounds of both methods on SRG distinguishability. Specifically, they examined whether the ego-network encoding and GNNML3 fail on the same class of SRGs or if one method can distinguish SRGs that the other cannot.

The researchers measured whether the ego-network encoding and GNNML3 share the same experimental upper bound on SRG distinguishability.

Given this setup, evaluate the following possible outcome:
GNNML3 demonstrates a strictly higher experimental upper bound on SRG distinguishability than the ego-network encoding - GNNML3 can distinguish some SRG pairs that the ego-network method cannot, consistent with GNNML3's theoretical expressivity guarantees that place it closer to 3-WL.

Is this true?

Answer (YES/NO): NO